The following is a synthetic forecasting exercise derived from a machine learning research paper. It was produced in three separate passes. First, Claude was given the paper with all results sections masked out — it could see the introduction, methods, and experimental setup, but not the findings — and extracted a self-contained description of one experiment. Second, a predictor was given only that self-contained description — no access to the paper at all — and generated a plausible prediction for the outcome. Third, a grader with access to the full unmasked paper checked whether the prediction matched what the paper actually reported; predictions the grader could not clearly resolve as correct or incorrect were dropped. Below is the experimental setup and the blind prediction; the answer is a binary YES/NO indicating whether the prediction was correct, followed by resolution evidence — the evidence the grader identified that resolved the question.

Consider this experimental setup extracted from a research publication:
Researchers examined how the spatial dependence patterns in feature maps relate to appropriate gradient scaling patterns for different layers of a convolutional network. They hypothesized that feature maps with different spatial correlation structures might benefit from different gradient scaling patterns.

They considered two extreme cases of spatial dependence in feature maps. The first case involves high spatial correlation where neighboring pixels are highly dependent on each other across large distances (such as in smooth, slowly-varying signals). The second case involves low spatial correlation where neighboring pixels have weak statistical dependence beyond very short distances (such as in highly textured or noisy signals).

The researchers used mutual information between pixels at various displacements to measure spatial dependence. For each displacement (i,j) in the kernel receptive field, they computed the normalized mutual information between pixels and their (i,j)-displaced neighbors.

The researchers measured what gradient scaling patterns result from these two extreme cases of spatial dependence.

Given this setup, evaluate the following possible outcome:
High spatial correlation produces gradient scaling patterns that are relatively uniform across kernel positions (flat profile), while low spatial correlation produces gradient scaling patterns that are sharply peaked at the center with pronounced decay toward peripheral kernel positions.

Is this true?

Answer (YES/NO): YES